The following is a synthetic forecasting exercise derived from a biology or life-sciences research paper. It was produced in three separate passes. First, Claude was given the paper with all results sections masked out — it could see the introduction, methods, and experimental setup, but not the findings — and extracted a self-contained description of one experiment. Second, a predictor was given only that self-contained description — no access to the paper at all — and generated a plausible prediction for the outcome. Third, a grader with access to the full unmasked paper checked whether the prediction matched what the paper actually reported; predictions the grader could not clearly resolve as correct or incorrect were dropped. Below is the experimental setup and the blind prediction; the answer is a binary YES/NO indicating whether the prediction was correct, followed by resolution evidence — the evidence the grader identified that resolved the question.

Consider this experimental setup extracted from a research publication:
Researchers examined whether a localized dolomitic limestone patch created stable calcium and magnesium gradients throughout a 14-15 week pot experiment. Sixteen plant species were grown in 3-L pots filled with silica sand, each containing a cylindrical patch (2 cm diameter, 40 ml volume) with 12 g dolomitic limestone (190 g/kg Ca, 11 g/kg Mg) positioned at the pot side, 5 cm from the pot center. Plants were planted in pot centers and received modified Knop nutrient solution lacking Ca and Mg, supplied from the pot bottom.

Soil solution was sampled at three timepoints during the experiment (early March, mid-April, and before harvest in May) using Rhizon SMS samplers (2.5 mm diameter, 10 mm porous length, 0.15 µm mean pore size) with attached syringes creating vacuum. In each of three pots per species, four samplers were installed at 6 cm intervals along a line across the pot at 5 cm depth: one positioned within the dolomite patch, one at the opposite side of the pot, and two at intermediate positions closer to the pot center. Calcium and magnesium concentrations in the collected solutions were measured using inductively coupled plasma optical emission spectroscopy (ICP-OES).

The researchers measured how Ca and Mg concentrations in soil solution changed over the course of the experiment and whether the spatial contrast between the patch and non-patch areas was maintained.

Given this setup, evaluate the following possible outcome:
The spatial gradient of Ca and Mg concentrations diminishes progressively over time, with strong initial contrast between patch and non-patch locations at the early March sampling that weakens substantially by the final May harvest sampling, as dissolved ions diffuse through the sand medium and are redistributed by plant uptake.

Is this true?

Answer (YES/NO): NO